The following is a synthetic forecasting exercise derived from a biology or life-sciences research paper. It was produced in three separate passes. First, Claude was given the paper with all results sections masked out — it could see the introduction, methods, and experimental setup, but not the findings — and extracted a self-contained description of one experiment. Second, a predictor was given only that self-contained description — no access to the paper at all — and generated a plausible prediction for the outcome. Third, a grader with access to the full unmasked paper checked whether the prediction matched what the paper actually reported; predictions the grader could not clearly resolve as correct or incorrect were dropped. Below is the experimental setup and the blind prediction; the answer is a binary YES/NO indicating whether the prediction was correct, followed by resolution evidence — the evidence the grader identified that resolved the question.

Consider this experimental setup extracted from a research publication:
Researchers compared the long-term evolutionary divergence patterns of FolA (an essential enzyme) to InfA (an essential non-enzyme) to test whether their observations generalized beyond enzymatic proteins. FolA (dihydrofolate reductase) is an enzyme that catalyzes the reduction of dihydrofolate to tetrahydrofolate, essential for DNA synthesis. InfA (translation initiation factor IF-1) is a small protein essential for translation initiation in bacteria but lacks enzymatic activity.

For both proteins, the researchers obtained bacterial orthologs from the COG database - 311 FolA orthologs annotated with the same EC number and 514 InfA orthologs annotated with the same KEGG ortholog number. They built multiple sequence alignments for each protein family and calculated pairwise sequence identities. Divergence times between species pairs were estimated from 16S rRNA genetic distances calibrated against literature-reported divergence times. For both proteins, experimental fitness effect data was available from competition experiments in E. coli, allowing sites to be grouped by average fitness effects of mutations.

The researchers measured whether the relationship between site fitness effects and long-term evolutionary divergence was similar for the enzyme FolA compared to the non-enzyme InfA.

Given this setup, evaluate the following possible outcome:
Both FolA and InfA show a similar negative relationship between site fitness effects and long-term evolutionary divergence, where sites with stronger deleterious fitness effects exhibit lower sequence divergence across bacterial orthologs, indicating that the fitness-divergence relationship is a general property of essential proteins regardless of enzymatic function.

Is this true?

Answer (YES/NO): YES